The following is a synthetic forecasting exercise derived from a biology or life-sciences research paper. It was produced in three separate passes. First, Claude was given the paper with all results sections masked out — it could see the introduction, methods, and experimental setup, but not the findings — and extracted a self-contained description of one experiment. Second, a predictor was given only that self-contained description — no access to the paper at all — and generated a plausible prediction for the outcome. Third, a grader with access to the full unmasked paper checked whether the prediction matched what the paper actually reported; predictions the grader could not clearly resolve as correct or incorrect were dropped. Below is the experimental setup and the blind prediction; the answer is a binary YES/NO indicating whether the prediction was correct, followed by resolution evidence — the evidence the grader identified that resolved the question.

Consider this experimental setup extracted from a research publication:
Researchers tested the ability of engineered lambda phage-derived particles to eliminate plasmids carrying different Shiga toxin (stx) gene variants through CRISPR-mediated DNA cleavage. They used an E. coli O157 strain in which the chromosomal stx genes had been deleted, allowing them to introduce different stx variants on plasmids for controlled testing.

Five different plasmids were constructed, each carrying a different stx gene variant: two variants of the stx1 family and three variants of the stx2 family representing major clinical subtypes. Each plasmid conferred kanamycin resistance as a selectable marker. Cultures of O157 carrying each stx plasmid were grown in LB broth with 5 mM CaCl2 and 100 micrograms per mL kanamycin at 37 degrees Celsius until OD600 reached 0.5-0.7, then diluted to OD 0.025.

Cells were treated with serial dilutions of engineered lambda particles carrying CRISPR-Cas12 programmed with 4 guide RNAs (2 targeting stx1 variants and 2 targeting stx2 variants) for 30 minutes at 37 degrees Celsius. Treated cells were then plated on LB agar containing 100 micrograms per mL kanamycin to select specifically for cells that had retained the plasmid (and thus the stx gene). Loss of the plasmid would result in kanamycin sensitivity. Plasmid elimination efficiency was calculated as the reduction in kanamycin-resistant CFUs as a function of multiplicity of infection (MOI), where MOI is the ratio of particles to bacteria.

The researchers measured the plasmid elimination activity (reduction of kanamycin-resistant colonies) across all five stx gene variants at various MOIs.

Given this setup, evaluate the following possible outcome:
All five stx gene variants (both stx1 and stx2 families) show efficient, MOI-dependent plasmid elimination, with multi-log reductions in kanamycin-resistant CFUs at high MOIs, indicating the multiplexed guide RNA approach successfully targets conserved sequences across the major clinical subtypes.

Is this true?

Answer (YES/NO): NO